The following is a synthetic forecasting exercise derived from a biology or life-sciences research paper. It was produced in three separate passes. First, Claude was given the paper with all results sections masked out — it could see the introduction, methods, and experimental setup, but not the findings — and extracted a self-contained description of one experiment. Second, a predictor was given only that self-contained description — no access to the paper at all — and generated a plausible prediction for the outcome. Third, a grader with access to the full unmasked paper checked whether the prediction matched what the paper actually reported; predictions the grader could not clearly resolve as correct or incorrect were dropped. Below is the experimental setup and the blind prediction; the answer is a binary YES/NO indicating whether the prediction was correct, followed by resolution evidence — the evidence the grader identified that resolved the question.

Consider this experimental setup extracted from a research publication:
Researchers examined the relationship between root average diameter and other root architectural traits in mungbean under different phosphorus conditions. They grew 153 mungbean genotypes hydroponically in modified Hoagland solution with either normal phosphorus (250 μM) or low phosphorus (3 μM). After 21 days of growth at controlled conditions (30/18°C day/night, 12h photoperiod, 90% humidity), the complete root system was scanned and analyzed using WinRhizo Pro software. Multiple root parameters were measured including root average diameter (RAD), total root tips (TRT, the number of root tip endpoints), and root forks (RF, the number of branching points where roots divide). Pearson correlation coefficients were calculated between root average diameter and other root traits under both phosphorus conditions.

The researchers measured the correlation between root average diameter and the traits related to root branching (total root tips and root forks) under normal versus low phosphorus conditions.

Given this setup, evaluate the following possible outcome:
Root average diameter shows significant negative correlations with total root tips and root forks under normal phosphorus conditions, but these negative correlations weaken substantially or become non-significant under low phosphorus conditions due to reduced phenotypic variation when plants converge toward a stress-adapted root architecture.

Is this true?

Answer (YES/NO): NO